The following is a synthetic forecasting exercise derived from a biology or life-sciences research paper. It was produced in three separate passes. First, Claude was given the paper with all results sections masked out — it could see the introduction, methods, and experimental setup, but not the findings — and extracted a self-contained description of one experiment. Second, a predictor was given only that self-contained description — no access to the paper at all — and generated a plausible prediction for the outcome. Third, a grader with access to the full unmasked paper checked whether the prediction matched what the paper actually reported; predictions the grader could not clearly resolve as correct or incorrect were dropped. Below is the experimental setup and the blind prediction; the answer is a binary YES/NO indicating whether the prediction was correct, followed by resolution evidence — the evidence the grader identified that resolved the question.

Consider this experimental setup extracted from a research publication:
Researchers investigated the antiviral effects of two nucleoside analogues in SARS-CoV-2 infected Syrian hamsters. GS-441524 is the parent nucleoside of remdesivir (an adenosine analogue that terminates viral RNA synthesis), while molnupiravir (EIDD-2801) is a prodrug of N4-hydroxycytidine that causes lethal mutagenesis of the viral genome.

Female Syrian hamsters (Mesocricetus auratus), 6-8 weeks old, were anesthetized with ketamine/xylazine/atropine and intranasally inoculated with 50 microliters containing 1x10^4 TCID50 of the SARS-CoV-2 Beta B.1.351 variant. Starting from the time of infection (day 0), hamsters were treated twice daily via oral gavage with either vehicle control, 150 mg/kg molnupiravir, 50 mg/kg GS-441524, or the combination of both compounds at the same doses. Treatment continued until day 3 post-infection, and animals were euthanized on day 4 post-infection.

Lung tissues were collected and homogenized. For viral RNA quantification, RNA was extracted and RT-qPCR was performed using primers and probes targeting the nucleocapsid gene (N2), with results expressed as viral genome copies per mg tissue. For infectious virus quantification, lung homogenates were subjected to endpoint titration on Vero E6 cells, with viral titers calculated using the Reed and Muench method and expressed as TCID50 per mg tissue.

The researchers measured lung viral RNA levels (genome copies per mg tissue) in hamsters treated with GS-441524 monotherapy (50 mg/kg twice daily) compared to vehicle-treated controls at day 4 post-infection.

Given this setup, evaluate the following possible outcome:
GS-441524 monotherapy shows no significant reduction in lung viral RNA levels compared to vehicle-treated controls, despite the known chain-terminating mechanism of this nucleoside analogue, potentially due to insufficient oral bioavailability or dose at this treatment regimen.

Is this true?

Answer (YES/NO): NO